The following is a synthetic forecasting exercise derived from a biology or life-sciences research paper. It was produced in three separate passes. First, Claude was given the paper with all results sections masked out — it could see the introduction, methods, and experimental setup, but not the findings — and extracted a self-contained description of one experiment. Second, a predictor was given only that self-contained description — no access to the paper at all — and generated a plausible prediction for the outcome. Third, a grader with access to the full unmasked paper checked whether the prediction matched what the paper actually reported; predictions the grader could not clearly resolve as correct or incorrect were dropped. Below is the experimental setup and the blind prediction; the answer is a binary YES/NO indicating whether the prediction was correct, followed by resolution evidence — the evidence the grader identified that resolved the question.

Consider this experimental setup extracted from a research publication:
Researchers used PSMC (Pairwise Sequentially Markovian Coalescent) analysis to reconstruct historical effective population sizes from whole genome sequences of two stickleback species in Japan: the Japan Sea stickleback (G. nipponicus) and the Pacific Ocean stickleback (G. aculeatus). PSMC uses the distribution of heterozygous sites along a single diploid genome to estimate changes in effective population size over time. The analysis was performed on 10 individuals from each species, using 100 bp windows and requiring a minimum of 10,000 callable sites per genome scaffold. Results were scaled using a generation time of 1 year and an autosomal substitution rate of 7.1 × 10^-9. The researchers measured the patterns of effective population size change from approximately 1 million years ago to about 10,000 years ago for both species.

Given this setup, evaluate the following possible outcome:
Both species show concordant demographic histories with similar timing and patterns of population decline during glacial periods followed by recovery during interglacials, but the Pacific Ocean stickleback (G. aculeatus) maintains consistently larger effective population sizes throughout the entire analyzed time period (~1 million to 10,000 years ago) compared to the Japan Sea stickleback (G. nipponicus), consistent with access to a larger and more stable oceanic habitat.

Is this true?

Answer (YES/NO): NO